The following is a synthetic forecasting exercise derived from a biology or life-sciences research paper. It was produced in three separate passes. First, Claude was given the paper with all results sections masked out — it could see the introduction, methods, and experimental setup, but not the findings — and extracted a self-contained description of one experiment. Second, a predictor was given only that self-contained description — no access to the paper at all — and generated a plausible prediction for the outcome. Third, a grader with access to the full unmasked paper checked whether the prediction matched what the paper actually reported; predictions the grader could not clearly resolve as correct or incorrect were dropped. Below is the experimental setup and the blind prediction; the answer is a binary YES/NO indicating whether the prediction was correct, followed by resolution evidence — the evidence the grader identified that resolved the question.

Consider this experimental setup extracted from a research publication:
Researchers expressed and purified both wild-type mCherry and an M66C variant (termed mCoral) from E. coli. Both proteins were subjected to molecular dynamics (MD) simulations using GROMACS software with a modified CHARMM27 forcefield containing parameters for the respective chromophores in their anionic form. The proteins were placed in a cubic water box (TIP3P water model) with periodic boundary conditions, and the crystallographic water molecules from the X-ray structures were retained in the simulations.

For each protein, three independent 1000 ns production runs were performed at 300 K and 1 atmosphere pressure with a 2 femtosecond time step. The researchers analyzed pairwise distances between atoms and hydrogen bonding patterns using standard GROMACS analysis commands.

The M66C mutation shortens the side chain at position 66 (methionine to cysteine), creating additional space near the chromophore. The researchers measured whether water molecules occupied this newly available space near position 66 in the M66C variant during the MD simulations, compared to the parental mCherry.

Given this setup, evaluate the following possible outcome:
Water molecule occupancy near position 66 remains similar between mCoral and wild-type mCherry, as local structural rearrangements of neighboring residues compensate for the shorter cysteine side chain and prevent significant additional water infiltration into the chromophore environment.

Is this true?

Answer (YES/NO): NO